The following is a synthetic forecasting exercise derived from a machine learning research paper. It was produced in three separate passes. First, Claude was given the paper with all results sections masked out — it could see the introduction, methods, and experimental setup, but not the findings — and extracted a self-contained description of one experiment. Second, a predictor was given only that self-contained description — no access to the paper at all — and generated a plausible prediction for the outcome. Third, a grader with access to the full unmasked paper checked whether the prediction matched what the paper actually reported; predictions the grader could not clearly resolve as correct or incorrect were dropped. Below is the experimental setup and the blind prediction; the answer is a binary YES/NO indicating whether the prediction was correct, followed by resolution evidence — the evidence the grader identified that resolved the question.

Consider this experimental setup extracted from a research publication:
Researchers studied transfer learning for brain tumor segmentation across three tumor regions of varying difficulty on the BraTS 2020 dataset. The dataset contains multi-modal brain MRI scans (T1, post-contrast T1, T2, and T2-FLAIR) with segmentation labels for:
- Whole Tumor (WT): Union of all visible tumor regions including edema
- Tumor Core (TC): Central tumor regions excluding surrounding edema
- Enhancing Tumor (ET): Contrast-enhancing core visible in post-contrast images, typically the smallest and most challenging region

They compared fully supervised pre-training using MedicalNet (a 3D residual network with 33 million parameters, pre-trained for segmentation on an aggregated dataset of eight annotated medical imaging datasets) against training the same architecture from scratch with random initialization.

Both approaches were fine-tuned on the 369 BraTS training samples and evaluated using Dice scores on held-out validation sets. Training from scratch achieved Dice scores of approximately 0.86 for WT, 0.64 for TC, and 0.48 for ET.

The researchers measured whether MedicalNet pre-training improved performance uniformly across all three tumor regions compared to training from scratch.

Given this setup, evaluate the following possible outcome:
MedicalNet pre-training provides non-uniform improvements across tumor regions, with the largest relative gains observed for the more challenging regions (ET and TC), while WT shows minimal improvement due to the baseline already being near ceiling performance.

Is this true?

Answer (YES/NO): NO